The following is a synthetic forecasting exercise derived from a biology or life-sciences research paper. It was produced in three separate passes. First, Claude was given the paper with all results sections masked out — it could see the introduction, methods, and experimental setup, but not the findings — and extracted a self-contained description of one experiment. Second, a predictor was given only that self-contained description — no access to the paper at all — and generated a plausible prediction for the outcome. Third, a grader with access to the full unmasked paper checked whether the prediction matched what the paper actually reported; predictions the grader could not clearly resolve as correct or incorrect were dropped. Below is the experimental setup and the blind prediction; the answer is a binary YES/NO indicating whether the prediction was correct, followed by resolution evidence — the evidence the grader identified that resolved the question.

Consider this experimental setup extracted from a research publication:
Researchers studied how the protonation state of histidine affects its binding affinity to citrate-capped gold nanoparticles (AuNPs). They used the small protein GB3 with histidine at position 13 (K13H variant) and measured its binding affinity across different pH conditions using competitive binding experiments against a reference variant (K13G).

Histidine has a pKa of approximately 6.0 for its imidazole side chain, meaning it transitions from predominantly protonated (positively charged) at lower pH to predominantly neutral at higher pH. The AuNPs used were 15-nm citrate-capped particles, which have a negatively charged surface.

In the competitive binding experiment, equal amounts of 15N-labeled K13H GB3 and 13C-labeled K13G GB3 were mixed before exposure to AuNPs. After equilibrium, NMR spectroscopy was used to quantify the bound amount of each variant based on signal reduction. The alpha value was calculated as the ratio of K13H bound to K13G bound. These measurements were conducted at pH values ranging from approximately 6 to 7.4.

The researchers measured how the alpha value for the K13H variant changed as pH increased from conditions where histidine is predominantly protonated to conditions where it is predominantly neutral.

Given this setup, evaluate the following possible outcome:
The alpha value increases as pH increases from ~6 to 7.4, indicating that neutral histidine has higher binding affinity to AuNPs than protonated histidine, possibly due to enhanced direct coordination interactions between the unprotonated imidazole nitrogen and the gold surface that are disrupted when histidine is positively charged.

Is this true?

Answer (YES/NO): NO